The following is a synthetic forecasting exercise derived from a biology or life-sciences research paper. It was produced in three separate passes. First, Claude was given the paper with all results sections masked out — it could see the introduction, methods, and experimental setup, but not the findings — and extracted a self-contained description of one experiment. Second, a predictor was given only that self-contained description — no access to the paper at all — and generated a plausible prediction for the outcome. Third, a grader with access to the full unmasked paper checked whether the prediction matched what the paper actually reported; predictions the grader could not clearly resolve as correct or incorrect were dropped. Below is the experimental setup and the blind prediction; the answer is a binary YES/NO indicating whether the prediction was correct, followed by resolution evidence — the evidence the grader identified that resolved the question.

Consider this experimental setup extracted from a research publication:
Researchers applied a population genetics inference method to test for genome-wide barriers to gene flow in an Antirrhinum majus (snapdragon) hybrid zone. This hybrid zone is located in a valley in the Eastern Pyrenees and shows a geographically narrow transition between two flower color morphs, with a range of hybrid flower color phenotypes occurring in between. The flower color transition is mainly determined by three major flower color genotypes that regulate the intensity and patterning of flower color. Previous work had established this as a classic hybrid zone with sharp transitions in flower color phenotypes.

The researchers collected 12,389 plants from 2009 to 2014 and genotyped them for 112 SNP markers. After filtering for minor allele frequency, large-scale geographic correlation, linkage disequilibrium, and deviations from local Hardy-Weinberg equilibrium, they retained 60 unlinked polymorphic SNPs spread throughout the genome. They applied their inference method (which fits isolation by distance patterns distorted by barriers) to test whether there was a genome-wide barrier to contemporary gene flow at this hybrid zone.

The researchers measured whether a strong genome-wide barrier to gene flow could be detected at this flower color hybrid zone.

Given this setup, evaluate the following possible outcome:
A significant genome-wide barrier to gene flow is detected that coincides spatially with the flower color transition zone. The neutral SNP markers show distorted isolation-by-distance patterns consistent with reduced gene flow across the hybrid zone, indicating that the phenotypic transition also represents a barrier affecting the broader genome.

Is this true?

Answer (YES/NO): NO